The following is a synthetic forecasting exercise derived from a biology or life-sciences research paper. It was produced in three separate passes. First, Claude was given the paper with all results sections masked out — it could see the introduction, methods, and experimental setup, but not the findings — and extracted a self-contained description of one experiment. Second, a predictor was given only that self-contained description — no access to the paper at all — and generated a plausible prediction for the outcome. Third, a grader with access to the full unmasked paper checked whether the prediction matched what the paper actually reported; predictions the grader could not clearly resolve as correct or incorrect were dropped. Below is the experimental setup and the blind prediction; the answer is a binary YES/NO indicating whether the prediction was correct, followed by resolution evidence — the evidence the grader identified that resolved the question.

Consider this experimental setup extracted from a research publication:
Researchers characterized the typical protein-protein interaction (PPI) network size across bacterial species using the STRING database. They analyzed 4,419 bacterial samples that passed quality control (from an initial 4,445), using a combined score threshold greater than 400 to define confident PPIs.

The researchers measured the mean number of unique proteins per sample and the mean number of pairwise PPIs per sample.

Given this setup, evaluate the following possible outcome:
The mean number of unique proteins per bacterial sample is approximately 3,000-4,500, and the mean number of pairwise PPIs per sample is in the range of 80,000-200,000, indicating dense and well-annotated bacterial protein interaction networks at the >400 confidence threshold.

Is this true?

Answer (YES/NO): NO